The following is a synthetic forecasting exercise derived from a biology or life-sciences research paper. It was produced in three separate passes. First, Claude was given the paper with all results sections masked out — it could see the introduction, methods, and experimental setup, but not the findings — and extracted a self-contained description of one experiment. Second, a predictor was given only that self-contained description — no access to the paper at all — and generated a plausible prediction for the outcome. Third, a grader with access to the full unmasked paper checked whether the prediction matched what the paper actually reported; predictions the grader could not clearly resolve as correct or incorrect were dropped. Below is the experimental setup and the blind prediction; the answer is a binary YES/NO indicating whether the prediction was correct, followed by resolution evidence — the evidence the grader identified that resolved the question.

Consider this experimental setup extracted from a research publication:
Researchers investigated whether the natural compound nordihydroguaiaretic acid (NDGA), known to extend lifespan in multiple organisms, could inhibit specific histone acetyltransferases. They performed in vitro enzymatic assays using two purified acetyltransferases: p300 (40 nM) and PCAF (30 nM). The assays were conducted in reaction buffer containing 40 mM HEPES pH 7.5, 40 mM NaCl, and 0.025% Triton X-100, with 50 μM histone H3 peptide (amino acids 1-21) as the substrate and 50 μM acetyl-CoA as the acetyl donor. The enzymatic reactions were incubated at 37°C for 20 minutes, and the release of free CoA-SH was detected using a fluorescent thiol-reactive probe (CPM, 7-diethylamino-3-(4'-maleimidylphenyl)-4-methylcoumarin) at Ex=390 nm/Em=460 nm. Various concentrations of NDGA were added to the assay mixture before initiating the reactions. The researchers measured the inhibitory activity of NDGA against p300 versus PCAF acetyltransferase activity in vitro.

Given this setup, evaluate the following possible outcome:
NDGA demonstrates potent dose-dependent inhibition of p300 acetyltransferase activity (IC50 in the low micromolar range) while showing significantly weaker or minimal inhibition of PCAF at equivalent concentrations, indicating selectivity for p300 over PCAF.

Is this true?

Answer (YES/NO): YES